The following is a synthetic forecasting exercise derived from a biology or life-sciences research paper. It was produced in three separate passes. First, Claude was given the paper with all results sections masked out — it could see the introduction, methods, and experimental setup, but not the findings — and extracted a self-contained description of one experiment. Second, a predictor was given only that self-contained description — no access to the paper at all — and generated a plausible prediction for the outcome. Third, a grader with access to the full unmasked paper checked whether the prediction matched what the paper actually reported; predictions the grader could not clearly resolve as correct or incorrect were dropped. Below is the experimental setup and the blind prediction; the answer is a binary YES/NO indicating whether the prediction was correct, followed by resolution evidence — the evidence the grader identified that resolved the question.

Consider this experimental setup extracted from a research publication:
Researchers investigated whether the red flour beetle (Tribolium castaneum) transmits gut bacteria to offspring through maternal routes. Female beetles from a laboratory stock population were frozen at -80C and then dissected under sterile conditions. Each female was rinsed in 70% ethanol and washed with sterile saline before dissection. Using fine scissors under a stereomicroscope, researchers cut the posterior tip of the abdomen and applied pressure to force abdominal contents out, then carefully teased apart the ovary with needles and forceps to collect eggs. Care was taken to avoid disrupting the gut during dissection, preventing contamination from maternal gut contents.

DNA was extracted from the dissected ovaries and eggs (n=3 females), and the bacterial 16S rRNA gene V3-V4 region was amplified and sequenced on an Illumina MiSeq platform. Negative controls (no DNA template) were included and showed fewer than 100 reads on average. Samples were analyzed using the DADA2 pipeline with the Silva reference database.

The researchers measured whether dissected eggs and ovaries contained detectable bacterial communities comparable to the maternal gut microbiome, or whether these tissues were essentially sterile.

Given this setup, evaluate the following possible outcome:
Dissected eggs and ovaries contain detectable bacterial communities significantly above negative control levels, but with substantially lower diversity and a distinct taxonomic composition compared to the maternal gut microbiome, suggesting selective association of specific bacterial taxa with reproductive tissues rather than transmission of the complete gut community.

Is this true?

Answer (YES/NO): NO